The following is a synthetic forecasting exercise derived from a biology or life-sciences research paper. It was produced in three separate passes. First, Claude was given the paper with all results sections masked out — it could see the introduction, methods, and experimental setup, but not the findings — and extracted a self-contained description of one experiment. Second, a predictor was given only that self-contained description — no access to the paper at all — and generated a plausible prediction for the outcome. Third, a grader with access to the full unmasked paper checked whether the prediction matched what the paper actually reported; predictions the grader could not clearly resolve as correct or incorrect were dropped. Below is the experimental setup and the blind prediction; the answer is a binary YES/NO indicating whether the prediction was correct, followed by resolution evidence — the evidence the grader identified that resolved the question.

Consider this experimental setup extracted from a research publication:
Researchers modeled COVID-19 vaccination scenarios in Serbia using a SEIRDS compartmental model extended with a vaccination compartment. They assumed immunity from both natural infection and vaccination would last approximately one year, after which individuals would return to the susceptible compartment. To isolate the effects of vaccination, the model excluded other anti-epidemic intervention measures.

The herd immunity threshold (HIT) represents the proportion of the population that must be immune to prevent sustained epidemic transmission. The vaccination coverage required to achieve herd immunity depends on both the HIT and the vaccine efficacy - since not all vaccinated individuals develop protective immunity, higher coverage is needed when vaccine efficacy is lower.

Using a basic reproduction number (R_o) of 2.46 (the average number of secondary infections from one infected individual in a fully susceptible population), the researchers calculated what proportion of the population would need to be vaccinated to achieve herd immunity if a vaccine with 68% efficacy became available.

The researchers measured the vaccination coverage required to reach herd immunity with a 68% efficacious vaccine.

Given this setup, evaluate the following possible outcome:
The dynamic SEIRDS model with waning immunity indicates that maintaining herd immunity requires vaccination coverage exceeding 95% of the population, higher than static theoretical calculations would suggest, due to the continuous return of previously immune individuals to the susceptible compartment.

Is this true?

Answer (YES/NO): NO